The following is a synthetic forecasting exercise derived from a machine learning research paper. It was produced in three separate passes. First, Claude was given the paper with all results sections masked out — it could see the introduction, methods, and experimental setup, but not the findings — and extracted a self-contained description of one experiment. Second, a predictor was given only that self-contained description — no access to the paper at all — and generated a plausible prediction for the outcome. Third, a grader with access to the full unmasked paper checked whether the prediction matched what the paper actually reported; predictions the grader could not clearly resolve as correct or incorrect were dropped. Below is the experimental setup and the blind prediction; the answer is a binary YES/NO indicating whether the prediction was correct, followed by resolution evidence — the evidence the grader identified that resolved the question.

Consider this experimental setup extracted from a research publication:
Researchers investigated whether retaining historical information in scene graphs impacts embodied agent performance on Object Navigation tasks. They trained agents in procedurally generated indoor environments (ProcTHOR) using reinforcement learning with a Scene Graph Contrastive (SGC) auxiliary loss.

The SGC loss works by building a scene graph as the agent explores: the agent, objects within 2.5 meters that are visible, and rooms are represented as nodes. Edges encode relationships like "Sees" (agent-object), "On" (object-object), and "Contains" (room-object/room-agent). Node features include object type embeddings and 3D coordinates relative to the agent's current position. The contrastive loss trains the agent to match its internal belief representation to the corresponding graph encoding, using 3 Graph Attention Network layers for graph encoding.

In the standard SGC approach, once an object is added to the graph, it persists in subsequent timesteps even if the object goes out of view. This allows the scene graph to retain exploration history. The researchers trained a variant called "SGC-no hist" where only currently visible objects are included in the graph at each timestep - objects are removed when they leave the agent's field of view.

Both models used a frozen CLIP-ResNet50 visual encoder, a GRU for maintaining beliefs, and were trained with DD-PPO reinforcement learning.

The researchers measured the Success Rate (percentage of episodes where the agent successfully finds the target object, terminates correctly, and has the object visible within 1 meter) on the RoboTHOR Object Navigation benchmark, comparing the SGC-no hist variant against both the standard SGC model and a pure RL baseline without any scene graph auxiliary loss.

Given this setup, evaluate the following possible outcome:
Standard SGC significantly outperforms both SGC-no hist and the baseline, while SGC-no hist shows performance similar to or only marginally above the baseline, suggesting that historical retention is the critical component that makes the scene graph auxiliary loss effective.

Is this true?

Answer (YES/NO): NO